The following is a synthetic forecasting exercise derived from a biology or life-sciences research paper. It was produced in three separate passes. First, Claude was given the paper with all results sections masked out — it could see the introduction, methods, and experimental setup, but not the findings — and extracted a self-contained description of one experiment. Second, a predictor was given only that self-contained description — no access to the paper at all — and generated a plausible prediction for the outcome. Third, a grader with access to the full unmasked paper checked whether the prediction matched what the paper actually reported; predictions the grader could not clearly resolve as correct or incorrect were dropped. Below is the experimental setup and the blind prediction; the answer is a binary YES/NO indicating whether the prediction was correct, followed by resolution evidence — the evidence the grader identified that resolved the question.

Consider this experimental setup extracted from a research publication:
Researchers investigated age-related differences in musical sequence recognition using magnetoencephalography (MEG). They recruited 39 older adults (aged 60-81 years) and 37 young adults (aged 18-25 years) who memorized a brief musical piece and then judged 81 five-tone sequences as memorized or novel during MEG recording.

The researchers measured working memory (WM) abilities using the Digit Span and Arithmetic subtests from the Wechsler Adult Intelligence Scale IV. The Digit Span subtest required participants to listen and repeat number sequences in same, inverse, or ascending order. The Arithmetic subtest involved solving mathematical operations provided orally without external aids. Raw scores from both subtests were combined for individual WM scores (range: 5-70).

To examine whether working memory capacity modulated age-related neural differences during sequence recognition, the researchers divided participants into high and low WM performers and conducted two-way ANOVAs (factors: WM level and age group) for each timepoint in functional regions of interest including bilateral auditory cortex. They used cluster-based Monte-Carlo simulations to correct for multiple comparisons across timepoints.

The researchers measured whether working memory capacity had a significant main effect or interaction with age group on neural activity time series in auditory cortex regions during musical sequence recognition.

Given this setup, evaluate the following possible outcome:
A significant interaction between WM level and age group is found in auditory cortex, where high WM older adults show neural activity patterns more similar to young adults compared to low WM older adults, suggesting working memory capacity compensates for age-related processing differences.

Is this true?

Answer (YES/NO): NO